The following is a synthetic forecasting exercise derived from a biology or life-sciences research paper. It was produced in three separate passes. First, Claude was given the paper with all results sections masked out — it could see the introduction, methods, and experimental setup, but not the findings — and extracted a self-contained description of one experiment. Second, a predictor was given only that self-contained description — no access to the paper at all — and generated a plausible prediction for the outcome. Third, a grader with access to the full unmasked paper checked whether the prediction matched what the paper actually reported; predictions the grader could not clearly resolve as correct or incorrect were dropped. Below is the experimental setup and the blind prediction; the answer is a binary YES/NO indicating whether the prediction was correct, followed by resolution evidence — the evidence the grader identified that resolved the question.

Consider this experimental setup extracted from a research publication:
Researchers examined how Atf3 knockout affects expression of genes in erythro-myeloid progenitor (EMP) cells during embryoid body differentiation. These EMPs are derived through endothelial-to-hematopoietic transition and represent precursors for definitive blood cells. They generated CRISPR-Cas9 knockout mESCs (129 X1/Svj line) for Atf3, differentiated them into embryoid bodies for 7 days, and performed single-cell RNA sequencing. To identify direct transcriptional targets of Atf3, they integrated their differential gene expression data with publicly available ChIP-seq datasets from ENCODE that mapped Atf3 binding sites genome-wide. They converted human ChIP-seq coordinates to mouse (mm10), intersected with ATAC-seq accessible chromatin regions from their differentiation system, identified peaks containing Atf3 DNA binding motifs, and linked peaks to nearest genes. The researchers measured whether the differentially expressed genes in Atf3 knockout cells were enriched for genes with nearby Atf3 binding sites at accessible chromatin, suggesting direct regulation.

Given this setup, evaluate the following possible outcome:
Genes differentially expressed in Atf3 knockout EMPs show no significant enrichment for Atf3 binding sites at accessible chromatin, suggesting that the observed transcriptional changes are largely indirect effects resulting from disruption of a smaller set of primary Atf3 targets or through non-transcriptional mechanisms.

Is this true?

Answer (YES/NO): NO